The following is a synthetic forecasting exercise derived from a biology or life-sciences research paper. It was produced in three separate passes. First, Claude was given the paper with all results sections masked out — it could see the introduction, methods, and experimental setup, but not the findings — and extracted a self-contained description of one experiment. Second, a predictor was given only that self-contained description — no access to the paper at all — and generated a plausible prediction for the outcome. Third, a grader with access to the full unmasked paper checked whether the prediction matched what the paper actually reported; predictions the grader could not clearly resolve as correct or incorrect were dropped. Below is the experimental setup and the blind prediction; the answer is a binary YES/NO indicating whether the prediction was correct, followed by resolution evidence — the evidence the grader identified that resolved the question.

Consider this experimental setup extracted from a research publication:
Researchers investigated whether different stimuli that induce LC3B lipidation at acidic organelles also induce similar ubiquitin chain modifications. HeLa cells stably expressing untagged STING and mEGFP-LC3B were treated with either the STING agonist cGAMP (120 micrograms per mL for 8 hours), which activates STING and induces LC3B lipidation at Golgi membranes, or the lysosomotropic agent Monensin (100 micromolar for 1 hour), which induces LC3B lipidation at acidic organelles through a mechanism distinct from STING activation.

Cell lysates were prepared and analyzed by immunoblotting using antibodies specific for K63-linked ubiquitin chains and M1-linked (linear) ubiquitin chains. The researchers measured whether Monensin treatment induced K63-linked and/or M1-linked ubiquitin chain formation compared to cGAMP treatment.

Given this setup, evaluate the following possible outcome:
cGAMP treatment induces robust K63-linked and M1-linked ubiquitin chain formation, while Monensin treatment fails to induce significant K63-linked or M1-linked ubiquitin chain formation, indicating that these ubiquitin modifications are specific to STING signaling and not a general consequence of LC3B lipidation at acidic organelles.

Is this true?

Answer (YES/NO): NO